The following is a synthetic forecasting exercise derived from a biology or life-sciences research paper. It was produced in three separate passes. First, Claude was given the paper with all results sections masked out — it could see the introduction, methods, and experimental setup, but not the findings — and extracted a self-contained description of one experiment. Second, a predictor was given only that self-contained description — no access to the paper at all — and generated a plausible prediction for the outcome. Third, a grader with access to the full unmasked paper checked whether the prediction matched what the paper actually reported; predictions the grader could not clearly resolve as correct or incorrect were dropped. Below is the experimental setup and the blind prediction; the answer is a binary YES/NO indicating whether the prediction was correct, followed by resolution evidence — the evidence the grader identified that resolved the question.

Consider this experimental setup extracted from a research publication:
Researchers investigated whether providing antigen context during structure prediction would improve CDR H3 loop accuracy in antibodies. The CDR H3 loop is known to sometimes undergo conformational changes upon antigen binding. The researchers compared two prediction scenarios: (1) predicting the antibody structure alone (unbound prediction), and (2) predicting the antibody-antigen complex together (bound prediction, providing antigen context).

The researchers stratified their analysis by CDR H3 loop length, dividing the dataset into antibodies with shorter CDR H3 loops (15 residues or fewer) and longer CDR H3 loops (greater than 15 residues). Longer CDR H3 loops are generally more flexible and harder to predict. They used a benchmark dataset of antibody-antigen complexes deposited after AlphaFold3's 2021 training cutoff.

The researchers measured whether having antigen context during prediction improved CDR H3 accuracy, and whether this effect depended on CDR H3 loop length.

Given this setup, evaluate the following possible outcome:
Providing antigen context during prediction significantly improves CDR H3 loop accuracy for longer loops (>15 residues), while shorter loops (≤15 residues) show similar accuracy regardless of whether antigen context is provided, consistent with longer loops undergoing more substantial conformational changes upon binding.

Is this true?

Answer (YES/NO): YES